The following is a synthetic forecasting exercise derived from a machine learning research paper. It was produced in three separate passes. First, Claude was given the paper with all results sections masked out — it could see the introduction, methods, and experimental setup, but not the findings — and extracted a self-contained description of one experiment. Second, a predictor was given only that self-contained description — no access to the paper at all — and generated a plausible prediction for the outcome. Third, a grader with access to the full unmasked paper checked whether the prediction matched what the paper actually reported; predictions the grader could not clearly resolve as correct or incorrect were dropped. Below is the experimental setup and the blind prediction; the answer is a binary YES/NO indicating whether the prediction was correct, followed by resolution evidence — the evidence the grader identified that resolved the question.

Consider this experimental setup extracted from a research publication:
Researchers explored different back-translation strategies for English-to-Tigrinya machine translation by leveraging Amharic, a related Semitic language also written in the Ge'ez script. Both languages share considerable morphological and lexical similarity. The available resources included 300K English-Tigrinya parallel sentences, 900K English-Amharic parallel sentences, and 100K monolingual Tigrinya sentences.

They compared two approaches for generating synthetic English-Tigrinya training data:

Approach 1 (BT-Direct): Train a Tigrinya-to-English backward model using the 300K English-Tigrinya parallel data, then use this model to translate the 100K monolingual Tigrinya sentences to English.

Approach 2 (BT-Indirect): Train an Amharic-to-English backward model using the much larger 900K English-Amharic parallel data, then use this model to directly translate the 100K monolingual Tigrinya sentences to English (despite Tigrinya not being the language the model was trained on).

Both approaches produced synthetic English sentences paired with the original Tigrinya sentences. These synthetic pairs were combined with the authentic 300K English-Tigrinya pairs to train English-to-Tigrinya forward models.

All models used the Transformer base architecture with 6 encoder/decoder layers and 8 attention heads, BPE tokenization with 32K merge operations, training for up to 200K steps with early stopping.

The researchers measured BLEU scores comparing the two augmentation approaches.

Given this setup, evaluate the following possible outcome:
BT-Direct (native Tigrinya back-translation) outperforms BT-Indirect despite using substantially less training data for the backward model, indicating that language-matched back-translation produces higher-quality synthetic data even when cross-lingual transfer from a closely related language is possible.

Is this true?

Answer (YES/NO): YES